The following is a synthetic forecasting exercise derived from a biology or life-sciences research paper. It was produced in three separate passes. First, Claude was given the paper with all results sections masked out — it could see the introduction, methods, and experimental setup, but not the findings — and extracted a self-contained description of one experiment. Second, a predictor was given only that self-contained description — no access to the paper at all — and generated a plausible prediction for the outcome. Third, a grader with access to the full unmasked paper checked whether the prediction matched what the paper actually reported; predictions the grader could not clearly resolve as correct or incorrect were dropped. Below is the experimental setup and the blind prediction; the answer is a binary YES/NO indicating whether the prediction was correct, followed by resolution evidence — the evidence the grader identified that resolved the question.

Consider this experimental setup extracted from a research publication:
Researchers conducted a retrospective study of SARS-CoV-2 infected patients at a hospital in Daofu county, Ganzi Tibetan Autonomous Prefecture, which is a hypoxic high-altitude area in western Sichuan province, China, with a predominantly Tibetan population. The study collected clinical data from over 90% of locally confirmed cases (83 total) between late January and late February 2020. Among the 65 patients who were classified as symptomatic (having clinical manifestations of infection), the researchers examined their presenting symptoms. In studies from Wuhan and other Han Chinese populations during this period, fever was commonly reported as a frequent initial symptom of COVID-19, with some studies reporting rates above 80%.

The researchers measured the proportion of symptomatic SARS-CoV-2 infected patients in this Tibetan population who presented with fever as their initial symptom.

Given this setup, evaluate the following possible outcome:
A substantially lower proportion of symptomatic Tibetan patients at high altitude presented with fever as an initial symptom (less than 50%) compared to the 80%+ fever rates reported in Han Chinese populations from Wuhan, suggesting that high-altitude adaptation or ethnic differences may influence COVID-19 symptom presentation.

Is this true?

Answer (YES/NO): YES